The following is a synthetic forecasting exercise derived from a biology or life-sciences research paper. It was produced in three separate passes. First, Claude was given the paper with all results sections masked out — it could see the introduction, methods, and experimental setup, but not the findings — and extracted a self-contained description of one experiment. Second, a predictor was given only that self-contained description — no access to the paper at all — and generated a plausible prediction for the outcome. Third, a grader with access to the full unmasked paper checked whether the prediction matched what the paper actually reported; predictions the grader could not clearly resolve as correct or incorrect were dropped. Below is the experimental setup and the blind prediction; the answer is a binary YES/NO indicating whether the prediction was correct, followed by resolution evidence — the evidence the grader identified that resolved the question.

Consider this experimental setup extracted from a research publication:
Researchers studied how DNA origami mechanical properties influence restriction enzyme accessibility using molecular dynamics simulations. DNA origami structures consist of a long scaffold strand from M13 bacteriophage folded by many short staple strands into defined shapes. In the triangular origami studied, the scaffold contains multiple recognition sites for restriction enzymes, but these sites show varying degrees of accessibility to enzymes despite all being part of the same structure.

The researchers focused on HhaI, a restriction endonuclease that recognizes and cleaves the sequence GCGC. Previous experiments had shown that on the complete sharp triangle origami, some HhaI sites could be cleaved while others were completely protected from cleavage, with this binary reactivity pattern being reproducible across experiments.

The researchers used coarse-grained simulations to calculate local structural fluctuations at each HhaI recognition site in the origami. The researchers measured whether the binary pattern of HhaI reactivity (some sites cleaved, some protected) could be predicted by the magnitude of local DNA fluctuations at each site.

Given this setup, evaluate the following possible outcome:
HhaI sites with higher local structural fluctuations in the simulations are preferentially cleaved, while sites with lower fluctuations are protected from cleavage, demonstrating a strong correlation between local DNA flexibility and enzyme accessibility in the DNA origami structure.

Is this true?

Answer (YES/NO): YES